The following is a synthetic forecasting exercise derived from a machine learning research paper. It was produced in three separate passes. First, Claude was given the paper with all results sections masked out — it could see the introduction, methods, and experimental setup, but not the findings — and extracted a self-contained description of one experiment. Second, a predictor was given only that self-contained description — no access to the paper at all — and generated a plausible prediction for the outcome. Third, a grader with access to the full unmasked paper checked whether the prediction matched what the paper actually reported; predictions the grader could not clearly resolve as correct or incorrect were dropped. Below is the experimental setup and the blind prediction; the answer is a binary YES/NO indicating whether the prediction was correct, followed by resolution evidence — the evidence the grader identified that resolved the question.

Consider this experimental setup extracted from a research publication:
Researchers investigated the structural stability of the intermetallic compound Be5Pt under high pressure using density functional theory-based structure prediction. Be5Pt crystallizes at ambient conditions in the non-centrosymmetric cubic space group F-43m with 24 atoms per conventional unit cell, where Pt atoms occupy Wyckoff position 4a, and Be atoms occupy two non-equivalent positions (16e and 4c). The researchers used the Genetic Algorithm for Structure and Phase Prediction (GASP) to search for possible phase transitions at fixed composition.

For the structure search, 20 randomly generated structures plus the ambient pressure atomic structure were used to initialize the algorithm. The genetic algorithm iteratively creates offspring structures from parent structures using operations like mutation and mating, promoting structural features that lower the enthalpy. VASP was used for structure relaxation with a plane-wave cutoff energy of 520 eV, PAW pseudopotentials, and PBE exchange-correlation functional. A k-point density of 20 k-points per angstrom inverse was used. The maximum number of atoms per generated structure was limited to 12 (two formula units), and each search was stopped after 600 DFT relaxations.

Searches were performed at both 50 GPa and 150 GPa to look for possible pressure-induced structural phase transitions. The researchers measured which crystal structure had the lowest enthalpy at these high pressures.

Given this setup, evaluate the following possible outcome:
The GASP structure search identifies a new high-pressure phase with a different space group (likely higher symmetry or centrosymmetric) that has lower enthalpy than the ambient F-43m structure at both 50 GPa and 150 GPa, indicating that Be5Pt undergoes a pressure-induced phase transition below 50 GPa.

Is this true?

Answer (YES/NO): NO